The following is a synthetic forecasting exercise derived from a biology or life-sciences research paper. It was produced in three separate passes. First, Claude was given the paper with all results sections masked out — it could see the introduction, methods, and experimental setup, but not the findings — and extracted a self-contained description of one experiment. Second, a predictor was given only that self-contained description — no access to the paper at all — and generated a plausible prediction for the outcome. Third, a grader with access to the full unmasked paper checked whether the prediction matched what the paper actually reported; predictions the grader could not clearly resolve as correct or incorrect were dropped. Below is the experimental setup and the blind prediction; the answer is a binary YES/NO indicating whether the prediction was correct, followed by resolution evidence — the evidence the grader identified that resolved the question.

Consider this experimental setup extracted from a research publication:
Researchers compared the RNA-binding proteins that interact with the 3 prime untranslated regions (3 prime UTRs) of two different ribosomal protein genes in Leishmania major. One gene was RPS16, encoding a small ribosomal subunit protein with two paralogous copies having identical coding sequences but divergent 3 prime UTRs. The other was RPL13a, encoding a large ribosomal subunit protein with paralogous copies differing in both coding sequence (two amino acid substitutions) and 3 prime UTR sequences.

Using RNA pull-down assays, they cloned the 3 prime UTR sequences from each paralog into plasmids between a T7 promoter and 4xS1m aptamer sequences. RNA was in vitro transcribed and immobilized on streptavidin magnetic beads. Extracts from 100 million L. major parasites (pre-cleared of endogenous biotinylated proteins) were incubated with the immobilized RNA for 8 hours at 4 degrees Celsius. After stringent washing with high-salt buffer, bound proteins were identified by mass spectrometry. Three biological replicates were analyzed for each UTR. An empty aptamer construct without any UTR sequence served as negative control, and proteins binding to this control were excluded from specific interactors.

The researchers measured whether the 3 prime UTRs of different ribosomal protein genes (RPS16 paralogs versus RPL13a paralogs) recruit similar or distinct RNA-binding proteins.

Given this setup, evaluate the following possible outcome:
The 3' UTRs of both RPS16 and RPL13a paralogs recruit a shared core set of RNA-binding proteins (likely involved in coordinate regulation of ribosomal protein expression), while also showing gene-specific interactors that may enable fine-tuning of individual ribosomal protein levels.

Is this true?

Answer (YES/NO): YES